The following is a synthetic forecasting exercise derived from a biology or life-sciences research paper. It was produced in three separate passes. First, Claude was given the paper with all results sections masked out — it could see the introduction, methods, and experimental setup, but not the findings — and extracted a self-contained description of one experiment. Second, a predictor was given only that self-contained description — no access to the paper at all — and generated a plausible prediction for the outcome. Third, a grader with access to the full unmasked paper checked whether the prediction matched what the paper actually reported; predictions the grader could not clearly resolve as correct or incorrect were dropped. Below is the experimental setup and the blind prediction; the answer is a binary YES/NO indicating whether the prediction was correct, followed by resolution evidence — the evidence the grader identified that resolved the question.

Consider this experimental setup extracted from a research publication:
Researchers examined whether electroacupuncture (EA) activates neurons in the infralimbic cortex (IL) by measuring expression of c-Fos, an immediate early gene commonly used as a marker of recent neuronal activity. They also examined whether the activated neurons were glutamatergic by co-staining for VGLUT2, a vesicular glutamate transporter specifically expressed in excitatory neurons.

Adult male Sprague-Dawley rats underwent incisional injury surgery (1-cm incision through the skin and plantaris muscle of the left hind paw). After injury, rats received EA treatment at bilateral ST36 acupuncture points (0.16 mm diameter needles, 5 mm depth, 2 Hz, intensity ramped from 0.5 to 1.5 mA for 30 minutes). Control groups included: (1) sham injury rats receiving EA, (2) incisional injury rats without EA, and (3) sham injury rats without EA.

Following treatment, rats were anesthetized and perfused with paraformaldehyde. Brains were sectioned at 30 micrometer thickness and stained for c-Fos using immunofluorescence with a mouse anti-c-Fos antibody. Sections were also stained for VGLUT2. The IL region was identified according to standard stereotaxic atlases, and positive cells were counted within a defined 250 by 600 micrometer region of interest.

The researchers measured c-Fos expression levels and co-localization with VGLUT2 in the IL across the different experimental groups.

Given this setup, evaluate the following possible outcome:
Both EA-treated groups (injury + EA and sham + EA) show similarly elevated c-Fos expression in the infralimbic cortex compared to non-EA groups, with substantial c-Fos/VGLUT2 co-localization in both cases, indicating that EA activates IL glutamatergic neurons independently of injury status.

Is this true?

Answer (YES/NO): NO